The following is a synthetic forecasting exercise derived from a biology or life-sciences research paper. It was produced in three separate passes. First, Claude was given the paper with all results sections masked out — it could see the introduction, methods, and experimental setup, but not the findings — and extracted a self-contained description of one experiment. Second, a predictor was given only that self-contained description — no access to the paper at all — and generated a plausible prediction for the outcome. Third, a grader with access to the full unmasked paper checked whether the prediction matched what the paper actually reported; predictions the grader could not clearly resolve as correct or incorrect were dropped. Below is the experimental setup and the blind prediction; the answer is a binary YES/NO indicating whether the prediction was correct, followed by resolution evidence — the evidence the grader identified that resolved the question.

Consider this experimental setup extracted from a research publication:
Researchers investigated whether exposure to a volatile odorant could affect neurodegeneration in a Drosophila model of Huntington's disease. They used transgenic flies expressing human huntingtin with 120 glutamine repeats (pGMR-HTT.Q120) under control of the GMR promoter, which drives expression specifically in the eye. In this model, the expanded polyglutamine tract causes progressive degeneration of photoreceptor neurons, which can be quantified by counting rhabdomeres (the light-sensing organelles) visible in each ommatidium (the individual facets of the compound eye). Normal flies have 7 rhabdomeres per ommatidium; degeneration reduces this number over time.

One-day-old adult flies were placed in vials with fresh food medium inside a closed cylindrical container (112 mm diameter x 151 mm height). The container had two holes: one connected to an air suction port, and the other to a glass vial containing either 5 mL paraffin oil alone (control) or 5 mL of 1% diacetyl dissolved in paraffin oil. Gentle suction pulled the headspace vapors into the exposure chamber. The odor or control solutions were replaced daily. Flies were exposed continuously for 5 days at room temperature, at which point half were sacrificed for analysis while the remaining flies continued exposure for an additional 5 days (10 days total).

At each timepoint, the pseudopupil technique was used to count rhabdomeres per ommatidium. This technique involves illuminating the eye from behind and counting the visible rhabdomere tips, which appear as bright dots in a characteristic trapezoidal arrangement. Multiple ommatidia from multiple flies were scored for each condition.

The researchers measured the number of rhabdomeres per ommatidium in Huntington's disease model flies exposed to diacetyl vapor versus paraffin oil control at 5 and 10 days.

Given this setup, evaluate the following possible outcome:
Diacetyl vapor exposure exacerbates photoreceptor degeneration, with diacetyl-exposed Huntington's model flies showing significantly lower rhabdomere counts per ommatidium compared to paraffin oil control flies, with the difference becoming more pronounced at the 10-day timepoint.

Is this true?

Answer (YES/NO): NO